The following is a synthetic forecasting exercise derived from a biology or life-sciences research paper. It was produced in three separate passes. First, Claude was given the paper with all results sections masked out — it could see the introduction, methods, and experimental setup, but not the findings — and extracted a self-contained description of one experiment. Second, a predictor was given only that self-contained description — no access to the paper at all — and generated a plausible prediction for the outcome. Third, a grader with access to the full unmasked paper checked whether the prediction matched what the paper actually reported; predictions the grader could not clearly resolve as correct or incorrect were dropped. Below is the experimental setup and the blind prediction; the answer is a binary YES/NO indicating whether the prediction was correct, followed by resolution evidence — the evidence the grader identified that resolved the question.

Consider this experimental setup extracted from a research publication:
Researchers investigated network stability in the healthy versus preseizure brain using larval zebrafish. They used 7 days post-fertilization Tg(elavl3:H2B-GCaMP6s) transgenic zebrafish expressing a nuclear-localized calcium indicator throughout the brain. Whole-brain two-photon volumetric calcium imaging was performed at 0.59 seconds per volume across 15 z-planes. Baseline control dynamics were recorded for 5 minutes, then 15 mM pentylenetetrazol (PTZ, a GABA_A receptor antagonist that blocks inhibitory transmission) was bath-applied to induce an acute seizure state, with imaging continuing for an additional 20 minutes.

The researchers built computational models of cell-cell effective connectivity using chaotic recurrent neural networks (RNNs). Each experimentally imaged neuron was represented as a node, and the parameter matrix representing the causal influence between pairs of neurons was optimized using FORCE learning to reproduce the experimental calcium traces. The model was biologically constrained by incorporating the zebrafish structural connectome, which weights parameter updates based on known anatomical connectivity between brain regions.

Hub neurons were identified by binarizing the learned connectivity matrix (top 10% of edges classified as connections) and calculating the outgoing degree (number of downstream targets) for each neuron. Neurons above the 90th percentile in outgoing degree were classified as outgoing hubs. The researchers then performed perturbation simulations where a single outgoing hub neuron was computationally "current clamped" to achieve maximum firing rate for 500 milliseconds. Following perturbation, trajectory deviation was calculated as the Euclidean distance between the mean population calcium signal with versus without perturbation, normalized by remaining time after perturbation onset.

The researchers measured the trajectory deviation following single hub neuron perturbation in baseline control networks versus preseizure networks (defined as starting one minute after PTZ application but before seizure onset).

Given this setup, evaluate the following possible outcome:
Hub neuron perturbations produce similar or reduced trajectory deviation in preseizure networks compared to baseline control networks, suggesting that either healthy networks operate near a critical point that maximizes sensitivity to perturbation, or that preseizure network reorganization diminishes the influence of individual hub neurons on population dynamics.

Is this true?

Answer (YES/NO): NO